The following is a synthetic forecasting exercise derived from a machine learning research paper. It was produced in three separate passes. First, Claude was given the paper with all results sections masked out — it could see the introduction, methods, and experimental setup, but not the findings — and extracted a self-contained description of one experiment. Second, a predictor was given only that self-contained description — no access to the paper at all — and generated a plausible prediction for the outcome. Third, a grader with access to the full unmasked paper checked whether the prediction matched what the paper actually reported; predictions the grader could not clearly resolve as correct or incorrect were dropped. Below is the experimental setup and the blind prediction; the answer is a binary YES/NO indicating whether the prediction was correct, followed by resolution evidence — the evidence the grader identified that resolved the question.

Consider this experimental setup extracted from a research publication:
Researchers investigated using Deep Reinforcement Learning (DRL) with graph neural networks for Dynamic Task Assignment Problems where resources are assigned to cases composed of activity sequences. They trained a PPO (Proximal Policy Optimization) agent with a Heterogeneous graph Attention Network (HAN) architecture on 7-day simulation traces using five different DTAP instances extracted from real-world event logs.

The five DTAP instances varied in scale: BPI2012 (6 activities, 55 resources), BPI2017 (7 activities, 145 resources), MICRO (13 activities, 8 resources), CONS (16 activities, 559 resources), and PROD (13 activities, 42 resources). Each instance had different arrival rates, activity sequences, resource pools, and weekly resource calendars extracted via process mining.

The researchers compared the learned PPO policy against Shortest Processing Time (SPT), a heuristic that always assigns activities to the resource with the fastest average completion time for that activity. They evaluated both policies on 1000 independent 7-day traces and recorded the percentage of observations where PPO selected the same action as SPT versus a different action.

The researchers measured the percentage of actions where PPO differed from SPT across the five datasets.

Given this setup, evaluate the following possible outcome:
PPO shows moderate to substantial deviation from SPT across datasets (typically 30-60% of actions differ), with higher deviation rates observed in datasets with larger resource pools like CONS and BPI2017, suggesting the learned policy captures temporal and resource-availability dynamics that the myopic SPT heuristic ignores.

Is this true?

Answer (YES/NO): NO